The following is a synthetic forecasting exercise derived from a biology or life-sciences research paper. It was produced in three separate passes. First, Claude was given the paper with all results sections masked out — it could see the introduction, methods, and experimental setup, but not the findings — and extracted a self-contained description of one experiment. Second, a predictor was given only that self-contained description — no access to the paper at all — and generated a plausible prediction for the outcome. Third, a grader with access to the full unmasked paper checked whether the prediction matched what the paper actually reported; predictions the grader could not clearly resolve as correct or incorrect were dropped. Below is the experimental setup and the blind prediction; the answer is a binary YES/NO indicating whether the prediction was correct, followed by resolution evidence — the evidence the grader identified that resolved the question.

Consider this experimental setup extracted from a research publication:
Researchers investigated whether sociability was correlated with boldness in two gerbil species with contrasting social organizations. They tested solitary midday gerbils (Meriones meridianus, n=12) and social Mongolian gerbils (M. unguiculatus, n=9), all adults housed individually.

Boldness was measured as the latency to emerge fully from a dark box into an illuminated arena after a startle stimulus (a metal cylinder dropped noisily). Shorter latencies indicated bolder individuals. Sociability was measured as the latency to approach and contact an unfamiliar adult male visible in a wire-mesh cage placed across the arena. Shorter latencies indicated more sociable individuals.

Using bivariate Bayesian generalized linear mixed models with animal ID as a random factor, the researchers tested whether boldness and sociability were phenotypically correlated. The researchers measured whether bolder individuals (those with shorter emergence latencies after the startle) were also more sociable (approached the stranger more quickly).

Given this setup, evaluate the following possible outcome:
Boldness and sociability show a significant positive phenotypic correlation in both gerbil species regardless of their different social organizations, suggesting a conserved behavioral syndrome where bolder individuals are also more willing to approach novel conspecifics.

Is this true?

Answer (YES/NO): NO